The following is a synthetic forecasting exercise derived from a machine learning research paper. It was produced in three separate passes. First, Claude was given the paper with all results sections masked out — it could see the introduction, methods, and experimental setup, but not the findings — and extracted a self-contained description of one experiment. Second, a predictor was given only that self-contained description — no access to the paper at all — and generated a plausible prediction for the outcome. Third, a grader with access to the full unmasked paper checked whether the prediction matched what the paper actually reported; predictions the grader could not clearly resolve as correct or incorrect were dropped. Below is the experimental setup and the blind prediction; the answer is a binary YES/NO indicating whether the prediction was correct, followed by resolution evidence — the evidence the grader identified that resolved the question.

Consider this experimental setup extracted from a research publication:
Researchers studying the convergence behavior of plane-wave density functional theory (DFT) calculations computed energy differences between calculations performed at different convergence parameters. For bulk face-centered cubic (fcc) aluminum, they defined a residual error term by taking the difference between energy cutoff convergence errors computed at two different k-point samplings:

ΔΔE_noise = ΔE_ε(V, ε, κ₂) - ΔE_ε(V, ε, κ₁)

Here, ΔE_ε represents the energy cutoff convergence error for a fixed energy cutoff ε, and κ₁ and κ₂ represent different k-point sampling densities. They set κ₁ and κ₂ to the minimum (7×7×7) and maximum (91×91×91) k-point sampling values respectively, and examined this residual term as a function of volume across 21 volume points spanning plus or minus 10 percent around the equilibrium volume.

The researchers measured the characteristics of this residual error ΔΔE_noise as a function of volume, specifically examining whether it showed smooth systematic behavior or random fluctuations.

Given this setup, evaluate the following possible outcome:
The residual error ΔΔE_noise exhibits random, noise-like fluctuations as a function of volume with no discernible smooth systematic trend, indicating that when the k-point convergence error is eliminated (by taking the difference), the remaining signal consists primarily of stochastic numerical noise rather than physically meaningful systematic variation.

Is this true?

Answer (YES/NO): YES